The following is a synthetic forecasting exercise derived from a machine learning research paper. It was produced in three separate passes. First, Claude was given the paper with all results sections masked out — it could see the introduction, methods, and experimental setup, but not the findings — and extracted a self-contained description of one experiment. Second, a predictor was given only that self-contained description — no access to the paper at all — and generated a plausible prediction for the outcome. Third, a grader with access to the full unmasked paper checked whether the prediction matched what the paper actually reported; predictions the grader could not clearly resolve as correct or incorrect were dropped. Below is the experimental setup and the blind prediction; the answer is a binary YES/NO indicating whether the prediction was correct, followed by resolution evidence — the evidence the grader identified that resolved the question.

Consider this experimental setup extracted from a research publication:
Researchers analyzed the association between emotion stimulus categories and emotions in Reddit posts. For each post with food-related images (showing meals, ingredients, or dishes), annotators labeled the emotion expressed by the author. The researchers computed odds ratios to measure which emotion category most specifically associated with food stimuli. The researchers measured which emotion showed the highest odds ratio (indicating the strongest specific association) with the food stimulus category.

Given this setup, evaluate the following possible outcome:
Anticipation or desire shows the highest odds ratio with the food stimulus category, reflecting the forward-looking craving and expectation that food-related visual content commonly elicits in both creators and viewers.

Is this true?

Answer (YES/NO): NO